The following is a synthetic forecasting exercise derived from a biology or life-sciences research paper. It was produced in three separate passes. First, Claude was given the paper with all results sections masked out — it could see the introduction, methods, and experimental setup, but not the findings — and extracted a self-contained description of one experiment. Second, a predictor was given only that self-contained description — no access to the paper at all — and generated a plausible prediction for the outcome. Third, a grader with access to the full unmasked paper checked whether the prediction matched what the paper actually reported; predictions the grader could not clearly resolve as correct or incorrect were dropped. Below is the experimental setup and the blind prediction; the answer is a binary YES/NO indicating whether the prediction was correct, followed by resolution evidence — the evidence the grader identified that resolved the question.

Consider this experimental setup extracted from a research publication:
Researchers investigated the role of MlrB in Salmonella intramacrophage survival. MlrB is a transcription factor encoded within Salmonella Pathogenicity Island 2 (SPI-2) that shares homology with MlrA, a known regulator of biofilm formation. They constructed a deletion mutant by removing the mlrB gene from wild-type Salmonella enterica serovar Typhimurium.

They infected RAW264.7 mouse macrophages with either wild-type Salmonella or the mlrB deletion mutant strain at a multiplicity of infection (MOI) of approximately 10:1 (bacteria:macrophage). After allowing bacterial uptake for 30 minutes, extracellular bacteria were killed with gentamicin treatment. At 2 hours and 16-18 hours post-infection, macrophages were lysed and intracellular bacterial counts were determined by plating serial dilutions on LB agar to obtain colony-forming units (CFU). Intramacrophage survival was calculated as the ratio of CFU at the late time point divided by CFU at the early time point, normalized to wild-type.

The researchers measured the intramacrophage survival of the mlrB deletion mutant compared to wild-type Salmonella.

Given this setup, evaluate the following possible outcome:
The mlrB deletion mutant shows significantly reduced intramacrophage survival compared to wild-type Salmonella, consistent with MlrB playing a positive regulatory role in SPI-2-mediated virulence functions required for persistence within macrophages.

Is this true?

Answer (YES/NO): YES